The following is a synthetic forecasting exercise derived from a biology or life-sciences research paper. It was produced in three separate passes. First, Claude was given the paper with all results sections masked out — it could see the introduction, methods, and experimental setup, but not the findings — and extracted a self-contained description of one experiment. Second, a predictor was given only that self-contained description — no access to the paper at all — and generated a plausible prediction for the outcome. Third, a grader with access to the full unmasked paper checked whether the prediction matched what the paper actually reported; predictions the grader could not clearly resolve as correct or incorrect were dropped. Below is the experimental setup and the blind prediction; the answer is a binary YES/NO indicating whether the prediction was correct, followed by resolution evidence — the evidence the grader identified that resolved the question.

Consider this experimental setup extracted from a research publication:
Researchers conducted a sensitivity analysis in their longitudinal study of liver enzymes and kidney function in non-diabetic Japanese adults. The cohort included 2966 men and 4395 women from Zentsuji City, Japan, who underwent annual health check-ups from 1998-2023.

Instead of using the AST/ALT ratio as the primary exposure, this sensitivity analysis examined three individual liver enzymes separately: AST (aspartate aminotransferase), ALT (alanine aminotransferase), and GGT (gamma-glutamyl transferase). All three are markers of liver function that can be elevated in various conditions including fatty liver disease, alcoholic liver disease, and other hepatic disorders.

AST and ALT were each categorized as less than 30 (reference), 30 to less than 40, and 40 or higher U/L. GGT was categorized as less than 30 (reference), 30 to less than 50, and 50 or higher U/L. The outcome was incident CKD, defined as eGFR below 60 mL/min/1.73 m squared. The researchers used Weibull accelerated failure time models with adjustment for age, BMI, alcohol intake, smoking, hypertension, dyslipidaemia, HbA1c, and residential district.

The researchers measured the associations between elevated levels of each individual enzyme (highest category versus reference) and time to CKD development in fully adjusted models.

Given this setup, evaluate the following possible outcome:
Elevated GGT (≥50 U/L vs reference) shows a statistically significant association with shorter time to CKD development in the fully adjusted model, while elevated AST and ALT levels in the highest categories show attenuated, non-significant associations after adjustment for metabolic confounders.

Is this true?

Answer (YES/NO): NO